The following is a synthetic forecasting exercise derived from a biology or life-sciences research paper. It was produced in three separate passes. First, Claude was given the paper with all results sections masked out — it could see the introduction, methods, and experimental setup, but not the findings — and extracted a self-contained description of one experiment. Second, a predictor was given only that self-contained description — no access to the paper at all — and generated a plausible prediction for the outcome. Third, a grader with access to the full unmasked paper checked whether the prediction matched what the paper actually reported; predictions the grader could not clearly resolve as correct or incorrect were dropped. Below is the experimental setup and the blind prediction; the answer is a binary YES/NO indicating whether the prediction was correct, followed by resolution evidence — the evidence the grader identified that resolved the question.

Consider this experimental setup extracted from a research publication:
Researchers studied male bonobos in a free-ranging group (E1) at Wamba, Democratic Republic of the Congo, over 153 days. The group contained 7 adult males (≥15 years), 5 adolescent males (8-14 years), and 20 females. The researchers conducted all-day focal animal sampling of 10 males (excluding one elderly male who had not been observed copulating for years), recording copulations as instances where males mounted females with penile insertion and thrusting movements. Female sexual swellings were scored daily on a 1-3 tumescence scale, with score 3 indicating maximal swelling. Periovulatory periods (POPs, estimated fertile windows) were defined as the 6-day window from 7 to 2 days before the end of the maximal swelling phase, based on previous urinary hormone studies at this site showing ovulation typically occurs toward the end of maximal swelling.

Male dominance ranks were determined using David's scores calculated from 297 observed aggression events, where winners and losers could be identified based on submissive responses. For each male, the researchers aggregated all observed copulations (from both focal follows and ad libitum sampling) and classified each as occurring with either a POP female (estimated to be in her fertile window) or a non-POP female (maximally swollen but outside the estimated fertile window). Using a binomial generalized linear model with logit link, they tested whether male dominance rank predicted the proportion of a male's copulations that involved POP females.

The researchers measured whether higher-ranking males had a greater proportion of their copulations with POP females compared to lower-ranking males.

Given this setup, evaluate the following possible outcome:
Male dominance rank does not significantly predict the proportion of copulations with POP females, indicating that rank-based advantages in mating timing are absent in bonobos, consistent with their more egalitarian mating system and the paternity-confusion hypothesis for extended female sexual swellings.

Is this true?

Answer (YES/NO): NO